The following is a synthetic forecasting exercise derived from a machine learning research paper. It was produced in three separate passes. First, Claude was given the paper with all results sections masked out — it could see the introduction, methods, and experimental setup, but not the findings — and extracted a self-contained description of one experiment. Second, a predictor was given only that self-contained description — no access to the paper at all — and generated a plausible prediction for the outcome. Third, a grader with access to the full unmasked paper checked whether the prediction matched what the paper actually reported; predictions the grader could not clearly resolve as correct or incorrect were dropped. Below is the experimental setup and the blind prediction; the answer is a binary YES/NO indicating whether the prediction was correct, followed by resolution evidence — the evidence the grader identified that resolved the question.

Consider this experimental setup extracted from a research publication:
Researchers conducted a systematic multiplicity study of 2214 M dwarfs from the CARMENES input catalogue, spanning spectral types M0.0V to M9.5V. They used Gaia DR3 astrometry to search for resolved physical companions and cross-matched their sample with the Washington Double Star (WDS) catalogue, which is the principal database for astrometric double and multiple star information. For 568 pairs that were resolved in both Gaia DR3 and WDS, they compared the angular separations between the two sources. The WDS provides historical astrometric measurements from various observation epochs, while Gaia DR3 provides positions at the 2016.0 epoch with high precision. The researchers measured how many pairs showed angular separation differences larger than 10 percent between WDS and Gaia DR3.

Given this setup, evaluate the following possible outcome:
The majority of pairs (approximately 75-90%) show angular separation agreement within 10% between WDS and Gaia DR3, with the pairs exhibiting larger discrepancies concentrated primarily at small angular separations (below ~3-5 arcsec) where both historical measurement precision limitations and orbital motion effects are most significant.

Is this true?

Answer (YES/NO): NO